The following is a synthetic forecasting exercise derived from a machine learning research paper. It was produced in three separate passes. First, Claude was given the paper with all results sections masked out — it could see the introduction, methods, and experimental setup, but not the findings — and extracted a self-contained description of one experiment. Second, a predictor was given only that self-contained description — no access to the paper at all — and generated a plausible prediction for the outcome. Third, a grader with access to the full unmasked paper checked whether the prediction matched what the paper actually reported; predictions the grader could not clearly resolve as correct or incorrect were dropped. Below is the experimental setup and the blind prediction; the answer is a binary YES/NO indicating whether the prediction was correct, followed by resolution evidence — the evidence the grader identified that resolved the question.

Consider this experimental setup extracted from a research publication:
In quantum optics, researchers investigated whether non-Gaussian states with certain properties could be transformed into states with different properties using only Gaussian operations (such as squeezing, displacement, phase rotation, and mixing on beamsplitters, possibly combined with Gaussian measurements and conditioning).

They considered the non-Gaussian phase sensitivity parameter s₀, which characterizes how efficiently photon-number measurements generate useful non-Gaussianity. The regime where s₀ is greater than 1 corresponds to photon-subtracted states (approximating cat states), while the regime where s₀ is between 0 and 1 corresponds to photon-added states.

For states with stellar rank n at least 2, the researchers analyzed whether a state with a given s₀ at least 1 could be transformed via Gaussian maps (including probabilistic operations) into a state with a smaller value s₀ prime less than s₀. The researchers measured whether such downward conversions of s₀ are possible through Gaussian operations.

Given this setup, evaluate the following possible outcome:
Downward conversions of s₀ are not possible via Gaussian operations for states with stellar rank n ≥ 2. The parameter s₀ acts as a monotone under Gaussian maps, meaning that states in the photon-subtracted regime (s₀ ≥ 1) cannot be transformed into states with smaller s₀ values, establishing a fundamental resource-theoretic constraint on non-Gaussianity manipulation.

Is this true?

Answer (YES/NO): YES